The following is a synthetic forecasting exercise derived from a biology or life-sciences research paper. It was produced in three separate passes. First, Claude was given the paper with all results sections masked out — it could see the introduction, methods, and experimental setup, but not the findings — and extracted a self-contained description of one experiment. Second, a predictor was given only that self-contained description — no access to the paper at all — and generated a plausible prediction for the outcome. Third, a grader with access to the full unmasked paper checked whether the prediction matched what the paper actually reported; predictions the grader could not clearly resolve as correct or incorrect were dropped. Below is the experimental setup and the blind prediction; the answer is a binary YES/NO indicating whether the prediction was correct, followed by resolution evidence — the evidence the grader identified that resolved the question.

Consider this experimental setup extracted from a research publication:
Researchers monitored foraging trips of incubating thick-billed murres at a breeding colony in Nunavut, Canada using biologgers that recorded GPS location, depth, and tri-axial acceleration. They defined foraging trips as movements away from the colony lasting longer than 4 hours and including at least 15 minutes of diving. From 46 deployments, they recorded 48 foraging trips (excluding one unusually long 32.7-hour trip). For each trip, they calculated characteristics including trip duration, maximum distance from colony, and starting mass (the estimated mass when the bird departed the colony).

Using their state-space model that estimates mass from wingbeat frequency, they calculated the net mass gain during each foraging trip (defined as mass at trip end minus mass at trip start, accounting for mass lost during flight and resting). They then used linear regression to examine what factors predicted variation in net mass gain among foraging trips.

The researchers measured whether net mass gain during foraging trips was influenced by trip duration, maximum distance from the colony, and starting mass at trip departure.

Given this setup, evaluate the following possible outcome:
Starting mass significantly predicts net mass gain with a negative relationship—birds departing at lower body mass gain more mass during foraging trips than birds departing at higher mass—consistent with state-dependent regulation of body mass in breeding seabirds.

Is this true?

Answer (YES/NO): NO